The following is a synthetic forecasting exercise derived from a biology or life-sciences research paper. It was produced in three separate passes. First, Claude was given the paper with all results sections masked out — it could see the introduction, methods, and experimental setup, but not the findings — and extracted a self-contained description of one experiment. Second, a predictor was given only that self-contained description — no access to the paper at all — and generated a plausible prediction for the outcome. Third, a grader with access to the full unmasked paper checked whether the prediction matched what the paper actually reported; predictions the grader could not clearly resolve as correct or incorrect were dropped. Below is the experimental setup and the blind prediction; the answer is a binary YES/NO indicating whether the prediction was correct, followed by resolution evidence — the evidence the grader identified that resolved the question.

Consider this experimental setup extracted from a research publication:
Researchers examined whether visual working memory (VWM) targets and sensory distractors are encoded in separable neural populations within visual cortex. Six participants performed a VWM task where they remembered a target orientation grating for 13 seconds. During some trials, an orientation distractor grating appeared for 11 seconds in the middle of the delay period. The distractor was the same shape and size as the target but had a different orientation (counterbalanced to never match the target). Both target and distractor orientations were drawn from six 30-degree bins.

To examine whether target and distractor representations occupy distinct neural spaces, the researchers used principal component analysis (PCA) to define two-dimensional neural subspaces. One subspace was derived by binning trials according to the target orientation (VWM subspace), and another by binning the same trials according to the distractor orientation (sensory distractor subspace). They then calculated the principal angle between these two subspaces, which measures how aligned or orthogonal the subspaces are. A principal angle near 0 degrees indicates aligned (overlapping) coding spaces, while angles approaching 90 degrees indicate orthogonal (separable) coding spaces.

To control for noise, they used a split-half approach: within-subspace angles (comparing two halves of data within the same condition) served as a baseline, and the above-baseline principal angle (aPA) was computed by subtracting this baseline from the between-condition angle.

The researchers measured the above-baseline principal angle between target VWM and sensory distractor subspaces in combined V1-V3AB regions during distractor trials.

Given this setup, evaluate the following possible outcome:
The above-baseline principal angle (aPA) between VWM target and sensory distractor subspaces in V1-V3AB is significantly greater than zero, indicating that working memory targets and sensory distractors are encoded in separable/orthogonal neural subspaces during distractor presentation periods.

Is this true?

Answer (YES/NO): YES